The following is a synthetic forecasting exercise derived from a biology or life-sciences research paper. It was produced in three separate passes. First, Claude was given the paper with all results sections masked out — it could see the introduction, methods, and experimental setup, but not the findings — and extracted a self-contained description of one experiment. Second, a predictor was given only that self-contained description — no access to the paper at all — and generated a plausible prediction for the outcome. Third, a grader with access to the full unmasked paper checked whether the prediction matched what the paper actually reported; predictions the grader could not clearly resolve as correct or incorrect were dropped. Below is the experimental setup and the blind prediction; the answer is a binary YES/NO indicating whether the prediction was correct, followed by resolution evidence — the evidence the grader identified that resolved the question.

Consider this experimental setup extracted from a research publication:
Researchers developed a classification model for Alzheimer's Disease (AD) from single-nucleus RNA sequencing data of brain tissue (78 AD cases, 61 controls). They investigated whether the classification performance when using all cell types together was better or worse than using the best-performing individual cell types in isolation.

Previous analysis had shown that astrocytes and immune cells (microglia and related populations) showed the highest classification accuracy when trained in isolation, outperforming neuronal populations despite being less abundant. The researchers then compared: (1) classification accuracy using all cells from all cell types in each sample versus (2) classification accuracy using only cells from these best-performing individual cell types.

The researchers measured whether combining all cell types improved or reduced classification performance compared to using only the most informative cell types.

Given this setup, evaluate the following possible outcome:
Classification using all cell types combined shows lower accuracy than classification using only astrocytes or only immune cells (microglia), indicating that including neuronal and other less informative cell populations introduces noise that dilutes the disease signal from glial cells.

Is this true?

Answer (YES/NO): YES